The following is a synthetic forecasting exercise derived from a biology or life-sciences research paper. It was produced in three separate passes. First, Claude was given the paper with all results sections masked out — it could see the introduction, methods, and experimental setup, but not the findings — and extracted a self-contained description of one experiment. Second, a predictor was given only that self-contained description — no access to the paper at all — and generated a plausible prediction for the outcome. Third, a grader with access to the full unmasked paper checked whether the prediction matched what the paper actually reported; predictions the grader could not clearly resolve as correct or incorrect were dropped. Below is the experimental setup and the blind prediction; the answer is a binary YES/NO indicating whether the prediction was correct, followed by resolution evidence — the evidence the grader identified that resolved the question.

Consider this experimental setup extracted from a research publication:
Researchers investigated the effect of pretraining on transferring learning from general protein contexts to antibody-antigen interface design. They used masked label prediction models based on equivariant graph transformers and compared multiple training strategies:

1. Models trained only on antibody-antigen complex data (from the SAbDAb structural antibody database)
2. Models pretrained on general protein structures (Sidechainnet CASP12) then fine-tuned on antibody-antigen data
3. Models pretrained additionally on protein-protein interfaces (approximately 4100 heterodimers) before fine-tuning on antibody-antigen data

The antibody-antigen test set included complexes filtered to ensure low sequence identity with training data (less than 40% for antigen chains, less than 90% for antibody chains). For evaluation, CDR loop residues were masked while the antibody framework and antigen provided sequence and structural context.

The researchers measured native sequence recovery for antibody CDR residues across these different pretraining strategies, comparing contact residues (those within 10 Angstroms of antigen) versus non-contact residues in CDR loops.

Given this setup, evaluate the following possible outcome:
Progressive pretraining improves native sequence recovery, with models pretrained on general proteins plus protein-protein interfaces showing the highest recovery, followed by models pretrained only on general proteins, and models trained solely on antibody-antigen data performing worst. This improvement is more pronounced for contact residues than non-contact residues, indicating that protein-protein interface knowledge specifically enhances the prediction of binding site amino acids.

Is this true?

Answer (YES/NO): NO